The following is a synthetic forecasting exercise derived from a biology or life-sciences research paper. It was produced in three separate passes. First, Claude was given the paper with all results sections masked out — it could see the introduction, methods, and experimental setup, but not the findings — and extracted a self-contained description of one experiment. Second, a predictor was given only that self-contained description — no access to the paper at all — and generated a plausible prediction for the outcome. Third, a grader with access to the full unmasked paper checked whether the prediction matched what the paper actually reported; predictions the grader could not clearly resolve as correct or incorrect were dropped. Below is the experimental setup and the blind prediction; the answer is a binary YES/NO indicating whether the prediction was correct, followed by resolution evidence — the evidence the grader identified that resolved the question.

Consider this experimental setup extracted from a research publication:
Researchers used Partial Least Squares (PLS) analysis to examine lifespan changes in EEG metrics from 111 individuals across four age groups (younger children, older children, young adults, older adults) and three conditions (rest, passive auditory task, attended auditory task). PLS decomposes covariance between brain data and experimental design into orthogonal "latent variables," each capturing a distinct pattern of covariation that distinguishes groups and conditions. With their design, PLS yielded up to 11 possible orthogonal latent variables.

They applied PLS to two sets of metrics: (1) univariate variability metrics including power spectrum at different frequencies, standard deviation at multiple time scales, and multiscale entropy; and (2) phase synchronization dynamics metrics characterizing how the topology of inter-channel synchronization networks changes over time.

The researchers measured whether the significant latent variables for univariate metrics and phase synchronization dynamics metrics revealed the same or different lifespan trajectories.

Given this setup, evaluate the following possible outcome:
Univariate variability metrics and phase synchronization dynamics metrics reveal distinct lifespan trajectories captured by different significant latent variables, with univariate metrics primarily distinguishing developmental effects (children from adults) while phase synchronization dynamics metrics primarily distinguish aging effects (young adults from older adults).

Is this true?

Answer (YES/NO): NO